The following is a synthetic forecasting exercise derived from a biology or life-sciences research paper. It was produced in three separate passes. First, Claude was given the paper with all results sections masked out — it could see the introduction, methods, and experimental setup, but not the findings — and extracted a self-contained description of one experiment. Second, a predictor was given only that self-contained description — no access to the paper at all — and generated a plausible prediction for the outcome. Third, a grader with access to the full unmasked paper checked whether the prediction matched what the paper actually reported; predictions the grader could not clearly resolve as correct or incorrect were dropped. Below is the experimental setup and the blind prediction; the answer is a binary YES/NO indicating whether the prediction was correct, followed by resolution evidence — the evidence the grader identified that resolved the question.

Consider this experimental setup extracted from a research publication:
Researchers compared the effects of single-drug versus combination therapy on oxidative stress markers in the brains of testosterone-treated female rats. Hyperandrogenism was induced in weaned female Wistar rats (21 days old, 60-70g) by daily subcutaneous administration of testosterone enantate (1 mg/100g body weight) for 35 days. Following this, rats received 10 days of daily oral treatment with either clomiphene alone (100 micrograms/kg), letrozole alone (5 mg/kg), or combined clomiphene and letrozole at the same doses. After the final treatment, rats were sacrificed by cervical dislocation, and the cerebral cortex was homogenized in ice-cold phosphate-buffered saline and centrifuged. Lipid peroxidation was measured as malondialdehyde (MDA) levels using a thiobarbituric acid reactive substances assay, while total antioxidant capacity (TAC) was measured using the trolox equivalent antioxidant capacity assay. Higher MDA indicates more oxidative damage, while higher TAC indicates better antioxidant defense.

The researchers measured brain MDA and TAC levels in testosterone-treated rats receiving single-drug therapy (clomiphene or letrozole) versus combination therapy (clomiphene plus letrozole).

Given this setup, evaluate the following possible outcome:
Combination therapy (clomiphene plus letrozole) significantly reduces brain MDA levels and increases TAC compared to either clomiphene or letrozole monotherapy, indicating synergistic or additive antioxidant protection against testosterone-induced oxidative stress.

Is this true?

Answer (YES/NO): YES